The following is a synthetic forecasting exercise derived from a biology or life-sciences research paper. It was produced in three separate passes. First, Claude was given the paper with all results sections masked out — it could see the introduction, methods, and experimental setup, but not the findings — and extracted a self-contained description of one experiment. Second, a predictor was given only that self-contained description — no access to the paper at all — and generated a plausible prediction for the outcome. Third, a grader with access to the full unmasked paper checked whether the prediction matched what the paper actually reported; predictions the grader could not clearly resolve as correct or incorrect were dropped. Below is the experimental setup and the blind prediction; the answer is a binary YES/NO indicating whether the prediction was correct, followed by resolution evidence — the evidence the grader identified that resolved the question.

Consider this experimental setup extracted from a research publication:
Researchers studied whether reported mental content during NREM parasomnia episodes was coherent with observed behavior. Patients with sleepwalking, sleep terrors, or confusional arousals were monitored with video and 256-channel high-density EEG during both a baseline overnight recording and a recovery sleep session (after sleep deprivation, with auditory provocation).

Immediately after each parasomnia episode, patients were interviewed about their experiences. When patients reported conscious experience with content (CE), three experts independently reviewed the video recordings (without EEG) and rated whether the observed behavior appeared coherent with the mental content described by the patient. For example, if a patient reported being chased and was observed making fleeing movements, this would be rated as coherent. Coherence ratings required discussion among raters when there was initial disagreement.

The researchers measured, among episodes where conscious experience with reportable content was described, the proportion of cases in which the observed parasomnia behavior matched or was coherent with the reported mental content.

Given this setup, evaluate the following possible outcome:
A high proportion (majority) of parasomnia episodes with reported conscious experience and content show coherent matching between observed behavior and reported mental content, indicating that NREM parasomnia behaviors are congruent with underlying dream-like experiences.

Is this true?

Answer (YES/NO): NO